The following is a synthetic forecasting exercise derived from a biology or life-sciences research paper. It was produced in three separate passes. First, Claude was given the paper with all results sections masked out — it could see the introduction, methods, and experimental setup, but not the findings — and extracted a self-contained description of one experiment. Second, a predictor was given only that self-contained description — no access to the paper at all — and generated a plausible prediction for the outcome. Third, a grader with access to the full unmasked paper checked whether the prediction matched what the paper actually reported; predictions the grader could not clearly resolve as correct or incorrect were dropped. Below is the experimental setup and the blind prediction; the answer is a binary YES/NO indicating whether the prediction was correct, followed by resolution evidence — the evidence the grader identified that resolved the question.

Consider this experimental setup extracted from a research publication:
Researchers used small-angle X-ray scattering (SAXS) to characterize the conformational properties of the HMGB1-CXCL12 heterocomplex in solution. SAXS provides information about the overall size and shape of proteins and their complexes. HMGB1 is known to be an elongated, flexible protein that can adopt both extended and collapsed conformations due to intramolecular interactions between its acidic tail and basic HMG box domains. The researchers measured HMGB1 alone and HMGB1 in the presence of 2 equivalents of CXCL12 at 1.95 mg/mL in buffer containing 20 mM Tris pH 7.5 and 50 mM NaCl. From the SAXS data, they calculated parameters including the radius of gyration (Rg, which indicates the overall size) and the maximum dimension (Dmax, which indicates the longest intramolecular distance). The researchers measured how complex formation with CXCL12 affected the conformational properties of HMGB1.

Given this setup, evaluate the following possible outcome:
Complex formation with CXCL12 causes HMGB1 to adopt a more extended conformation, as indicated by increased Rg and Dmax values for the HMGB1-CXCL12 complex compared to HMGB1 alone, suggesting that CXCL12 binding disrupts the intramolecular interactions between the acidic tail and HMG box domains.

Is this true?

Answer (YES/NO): YES